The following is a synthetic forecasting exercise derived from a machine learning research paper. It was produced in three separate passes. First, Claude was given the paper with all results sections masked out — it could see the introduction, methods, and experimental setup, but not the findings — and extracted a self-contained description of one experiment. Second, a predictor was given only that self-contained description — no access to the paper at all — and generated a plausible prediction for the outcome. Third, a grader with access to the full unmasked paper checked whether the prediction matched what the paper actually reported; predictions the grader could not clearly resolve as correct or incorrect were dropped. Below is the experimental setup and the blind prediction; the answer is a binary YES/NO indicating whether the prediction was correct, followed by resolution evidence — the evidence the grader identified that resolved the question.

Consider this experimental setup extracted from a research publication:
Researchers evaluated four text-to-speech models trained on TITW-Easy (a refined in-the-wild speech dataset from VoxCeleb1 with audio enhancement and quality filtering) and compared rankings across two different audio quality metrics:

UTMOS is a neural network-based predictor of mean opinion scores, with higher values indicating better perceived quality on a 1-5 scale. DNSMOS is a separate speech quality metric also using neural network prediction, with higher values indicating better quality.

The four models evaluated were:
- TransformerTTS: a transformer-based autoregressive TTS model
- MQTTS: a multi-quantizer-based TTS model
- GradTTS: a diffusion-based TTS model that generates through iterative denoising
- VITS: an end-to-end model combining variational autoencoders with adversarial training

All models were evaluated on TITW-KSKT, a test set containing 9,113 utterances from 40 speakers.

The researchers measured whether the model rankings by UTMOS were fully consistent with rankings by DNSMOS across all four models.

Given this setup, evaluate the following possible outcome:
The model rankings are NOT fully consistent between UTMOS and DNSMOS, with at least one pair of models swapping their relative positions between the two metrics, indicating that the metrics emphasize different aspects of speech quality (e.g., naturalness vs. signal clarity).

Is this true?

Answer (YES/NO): YES